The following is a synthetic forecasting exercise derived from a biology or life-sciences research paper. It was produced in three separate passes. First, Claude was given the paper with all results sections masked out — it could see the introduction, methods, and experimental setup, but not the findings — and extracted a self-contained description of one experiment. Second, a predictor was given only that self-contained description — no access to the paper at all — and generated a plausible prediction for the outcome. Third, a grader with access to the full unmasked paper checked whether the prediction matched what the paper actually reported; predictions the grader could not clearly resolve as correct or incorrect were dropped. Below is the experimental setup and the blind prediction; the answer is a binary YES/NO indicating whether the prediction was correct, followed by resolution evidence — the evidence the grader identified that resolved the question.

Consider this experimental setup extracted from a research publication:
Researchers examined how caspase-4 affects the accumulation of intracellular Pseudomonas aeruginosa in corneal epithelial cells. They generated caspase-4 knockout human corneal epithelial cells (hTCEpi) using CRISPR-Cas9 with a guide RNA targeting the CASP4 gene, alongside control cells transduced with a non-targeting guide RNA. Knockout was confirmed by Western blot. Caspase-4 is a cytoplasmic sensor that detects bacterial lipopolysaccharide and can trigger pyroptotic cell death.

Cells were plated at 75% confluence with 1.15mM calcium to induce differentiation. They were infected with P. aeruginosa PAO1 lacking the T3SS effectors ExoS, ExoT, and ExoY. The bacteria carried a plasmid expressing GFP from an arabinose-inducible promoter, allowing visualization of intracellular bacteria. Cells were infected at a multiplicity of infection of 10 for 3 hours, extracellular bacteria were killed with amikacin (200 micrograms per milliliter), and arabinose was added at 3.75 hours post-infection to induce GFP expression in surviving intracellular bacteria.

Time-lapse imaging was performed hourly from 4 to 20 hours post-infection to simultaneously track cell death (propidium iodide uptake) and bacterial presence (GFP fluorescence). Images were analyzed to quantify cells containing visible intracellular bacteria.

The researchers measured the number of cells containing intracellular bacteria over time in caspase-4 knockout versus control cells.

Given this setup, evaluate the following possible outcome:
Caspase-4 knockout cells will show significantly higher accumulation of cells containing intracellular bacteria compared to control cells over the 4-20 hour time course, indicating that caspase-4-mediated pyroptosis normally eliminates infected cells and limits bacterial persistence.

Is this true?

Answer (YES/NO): YES